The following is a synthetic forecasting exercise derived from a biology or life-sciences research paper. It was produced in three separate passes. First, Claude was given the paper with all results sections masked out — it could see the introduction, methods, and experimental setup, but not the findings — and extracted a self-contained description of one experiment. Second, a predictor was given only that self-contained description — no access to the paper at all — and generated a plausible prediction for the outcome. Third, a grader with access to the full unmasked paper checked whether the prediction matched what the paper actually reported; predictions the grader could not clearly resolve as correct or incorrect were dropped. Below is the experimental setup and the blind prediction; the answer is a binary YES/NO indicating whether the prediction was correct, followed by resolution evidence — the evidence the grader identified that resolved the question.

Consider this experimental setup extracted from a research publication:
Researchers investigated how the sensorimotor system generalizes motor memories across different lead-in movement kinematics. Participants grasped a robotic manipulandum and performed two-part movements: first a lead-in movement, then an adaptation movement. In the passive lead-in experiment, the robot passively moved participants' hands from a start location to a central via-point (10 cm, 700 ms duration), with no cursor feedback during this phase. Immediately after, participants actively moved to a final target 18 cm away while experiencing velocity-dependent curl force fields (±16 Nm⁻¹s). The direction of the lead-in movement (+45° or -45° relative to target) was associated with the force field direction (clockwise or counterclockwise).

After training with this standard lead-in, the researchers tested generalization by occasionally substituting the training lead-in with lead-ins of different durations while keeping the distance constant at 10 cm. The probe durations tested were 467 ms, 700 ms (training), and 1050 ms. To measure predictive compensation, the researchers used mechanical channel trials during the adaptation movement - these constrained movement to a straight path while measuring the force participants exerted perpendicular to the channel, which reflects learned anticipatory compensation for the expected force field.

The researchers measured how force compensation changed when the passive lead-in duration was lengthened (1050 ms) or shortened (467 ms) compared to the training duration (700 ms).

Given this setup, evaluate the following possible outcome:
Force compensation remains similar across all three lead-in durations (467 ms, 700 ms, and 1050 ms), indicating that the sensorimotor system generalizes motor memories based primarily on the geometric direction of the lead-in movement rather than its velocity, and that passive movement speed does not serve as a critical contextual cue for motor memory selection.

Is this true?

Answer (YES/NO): NO